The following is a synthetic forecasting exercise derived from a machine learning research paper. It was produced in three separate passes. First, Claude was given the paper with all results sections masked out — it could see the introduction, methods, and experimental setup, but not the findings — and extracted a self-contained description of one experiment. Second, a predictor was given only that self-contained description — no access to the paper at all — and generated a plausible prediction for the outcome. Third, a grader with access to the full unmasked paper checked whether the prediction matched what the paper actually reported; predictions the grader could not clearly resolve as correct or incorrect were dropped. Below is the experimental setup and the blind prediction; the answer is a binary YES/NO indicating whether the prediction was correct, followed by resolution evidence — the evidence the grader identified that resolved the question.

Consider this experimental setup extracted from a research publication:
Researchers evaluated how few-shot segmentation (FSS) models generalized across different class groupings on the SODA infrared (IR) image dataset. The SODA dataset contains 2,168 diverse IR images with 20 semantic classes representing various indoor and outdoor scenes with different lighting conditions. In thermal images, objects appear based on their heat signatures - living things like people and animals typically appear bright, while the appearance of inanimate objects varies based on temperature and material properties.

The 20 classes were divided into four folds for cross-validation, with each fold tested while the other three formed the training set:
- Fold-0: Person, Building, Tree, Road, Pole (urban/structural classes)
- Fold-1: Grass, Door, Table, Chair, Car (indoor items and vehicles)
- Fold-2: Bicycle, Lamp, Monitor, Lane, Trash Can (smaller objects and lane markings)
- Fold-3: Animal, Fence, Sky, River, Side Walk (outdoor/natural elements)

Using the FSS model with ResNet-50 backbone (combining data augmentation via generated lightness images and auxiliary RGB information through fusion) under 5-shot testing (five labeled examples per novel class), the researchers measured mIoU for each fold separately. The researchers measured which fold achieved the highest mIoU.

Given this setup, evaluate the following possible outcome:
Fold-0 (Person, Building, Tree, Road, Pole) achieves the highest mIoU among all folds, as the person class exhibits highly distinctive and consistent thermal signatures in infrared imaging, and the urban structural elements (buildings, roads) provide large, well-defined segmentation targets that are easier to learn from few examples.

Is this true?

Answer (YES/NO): NO